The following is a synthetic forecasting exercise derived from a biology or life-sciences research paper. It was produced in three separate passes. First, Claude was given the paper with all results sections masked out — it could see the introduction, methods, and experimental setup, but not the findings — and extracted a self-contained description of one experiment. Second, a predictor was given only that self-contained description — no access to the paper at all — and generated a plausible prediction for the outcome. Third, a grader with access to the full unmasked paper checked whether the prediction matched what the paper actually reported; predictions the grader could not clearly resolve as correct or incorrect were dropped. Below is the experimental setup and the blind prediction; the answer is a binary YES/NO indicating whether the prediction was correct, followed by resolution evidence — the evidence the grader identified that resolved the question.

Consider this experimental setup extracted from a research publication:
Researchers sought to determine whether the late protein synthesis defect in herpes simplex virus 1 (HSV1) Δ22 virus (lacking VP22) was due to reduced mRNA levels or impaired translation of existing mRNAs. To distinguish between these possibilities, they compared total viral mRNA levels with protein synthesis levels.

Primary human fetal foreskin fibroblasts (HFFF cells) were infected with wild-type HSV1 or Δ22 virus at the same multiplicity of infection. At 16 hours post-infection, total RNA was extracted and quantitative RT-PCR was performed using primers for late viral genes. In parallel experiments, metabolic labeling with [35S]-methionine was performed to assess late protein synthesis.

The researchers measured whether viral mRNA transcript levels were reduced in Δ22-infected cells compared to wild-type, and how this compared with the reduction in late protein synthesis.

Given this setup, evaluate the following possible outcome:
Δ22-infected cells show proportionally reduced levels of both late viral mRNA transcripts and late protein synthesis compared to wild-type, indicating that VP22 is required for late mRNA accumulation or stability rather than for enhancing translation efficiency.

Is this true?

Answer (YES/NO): NO